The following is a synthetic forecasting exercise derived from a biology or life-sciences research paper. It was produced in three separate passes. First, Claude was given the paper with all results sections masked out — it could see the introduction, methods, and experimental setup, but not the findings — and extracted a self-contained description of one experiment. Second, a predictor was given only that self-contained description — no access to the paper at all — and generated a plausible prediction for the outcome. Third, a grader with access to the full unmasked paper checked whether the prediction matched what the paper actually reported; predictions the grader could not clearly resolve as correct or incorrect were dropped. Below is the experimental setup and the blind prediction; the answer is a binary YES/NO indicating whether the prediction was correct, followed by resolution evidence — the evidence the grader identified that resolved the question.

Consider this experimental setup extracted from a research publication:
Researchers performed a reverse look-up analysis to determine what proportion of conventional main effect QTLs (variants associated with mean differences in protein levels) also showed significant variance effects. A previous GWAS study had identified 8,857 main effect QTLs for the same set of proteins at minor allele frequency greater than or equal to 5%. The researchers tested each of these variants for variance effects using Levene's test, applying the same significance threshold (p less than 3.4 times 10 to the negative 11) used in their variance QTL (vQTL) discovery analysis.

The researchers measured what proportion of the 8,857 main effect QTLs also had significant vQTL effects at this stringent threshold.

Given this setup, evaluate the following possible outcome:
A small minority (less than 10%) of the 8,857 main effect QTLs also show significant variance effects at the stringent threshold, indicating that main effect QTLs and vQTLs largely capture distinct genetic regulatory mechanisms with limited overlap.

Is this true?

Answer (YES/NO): YES